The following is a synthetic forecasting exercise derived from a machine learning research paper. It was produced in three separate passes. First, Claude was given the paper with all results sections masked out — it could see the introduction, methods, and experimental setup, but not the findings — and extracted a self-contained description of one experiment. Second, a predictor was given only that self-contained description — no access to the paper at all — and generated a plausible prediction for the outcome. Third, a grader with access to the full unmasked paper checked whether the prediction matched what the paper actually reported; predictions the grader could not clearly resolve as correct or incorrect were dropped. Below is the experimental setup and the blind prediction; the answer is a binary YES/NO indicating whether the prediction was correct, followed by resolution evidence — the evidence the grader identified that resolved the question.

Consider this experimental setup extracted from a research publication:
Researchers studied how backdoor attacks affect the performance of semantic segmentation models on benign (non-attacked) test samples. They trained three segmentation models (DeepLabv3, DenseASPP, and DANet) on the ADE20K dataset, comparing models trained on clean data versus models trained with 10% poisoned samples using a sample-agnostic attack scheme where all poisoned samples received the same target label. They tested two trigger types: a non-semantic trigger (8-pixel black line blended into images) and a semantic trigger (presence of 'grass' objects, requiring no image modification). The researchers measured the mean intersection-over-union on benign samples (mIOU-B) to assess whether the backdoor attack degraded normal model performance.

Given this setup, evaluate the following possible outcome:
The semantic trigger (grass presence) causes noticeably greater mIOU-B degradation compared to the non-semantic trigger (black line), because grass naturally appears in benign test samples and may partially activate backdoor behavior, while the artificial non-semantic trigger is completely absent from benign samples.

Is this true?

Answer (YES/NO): YES